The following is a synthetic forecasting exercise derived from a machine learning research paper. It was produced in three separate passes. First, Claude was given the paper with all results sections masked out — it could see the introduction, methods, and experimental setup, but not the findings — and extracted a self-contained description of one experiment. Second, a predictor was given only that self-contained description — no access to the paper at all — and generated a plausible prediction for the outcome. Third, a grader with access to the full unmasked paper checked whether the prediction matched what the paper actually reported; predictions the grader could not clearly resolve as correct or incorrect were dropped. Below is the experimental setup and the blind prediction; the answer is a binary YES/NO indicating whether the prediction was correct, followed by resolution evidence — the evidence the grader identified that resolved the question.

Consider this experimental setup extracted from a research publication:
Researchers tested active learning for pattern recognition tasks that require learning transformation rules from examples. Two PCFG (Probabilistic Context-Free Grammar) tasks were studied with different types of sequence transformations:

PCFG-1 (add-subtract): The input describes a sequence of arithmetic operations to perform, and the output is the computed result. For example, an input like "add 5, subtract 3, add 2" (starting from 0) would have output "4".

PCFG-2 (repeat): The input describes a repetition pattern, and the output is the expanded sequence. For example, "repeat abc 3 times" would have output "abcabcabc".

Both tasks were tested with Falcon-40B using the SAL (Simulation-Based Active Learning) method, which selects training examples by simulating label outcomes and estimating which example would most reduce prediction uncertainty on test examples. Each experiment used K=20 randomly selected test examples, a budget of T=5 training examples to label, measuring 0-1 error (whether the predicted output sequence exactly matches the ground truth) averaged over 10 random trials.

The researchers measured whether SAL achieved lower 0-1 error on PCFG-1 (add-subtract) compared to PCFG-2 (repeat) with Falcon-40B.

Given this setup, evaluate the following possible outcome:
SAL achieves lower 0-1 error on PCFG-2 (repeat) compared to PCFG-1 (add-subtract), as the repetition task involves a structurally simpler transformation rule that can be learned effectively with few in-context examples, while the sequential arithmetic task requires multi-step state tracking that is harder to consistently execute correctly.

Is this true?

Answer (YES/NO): NO